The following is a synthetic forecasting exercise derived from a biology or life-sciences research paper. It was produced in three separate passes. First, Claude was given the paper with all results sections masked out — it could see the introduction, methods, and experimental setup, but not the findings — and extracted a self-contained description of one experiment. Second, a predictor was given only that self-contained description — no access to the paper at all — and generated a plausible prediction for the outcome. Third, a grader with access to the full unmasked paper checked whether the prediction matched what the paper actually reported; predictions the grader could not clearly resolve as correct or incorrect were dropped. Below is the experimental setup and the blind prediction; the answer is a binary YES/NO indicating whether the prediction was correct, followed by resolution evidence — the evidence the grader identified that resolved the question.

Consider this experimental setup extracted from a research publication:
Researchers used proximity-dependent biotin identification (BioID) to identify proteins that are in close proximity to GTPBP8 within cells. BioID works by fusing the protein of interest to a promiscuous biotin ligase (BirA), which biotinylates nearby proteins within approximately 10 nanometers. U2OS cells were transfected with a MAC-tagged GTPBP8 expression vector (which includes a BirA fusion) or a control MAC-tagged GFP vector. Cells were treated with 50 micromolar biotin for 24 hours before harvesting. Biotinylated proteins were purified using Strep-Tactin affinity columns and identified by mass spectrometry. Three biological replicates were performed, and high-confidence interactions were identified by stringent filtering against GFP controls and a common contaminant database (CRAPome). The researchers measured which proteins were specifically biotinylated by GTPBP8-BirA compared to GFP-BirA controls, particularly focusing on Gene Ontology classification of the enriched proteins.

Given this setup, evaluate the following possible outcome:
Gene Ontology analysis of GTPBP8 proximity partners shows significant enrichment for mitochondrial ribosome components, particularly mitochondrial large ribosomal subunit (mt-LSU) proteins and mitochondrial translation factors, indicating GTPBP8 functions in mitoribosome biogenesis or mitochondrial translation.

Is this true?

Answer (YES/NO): YES